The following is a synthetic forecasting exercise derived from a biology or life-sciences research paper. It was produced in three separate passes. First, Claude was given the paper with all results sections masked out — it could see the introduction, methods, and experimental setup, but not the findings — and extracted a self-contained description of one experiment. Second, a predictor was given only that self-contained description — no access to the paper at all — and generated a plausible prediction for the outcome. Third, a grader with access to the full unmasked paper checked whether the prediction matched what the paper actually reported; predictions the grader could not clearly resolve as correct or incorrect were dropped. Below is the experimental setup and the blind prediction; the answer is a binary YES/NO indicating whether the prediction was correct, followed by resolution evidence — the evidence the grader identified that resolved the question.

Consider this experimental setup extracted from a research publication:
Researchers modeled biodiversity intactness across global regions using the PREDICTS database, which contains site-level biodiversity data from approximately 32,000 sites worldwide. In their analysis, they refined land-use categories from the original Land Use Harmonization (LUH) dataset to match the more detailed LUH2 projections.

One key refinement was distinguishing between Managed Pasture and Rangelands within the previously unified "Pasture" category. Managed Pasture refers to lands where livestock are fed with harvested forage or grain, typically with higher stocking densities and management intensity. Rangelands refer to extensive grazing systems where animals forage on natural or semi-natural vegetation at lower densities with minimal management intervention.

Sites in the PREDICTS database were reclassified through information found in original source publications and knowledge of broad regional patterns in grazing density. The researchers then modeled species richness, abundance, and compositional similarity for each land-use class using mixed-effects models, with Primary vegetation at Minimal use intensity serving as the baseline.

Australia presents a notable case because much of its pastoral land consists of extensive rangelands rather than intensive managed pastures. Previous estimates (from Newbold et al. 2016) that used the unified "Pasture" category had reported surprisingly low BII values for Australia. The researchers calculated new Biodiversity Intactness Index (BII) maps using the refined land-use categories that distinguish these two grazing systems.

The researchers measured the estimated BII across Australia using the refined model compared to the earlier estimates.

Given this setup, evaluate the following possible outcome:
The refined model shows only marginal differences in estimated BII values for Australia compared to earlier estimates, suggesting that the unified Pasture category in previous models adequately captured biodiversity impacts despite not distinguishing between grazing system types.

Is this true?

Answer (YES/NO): NO